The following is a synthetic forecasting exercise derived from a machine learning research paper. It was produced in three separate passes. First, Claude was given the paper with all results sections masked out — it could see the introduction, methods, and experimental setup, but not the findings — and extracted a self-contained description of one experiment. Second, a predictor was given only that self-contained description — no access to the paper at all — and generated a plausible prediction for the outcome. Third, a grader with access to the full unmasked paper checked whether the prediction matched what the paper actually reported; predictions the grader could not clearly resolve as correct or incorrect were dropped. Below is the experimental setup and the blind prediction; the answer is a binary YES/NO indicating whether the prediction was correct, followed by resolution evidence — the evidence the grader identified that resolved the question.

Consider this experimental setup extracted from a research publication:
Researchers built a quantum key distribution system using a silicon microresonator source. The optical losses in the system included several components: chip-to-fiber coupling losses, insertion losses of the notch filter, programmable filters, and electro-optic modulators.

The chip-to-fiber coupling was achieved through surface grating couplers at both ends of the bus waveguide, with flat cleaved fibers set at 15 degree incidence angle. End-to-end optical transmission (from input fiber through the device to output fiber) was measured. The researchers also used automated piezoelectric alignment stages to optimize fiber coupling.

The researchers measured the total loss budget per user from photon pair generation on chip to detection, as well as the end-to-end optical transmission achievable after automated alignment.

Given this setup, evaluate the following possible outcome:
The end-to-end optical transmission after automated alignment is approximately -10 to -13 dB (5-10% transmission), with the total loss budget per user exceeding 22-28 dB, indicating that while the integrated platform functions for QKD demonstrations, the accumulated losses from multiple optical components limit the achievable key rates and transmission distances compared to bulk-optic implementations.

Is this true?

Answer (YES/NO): NO